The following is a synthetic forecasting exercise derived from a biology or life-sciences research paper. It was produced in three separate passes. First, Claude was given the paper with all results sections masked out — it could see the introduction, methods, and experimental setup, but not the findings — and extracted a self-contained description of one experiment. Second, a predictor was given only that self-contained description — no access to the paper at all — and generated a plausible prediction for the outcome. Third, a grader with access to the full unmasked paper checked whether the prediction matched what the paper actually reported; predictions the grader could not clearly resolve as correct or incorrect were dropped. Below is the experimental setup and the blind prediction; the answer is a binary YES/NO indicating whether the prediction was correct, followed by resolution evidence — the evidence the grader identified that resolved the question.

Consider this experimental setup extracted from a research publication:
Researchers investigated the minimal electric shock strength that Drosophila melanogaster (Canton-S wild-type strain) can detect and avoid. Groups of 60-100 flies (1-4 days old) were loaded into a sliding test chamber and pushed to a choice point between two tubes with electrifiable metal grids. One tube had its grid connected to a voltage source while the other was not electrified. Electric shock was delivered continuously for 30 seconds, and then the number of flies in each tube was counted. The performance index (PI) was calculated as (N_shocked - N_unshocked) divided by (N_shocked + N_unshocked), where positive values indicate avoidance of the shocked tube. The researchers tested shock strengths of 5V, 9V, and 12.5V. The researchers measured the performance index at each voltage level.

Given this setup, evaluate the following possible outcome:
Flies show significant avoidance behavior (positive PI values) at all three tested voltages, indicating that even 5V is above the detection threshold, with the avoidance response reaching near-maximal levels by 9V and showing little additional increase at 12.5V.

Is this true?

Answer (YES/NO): NO